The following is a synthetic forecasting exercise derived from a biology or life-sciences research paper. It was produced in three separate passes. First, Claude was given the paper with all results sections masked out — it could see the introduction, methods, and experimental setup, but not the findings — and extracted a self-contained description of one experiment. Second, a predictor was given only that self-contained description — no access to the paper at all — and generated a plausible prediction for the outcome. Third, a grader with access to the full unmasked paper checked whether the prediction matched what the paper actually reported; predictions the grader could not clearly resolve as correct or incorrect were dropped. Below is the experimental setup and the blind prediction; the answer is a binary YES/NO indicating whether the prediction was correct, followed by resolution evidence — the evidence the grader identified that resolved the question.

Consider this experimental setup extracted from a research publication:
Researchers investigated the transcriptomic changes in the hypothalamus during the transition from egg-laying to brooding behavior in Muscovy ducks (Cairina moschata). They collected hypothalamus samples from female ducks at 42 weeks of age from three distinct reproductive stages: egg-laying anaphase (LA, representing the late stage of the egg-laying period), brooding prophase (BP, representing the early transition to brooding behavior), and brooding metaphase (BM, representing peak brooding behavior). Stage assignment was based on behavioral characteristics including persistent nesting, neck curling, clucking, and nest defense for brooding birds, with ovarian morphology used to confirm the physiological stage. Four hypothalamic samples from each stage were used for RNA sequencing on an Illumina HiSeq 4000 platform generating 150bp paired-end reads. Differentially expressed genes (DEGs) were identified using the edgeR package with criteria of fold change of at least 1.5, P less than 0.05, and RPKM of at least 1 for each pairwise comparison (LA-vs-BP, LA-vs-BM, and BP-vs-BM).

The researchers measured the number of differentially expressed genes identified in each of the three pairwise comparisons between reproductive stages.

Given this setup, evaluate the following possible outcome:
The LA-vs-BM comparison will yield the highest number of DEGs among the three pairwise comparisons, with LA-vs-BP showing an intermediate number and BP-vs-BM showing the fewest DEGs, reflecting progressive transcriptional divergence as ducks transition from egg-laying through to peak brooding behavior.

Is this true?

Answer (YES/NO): NO